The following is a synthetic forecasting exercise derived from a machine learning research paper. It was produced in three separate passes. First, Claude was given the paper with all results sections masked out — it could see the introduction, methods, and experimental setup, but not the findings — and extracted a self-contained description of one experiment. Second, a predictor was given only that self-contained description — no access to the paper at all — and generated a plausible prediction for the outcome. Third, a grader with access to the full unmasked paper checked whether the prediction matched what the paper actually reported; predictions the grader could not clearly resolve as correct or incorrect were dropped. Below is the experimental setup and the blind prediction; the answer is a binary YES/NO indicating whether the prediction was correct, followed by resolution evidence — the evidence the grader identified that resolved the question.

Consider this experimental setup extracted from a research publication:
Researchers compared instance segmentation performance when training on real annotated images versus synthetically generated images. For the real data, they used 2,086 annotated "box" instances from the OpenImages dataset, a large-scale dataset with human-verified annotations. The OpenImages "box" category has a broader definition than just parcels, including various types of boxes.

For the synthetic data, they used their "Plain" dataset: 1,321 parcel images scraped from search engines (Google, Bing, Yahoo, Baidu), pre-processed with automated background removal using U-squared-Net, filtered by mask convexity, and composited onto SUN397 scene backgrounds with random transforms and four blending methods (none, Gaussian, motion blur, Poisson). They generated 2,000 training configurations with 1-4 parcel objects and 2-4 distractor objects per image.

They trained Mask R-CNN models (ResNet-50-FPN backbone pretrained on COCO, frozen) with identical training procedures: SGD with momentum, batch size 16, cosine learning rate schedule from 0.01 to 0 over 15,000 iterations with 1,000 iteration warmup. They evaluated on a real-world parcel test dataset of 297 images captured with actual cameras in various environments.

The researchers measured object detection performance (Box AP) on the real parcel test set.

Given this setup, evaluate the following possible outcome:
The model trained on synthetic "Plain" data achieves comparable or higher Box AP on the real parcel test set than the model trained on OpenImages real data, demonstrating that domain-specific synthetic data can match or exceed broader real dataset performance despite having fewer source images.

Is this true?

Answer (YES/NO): NO